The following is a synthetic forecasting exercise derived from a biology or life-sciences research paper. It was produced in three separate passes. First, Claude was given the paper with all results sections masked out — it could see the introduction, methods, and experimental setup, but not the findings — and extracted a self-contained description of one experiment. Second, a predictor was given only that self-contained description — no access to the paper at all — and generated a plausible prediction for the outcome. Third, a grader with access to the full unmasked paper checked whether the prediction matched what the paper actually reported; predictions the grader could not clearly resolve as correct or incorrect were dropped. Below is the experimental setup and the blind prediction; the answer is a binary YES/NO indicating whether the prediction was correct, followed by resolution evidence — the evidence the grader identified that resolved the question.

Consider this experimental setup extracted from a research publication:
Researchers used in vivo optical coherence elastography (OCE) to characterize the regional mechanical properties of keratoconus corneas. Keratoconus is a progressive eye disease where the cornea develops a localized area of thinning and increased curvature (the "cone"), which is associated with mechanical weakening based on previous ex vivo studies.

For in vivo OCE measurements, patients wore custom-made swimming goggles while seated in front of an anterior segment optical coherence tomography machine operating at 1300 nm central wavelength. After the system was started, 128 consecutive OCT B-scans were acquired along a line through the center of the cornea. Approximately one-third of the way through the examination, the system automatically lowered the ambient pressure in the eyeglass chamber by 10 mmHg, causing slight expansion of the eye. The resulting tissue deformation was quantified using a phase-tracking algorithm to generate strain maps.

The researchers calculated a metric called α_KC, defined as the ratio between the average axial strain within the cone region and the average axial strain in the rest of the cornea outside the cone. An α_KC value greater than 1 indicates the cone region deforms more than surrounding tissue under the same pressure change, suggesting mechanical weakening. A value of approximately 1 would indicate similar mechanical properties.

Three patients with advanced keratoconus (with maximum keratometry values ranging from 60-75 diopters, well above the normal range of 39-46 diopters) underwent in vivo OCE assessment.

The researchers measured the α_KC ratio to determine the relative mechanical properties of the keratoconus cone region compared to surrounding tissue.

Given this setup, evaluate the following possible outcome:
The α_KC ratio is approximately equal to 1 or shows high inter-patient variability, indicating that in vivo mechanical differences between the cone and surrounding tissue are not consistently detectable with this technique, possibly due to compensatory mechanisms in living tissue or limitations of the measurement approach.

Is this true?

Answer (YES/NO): NO